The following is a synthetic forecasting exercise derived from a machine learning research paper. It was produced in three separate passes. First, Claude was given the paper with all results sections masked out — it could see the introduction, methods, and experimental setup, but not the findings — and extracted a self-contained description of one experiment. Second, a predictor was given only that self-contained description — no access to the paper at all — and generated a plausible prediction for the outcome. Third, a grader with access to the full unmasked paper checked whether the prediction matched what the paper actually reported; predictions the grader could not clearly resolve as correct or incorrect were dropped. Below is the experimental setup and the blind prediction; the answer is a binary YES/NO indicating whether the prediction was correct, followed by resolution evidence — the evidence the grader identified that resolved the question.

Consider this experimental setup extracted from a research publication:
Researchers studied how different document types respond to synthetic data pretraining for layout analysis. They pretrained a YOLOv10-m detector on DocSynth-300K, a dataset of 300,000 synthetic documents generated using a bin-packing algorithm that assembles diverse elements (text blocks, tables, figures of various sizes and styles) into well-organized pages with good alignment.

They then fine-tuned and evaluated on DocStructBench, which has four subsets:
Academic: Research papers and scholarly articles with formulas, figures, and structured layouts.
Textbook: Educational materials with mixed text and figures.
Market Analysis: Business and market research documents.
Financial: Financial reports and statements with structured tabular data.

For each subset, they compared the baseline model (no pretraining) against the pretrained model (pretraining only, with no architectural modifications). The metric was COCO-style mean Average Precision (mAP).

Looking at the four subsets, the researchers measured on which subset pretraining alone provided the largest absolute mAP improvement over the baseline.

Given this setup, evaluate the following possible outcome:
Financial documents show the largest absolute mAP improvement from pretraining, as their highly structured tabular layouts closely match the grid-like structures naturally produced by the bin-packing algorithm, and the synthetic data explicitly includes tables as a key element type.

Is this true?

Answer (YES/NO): NO